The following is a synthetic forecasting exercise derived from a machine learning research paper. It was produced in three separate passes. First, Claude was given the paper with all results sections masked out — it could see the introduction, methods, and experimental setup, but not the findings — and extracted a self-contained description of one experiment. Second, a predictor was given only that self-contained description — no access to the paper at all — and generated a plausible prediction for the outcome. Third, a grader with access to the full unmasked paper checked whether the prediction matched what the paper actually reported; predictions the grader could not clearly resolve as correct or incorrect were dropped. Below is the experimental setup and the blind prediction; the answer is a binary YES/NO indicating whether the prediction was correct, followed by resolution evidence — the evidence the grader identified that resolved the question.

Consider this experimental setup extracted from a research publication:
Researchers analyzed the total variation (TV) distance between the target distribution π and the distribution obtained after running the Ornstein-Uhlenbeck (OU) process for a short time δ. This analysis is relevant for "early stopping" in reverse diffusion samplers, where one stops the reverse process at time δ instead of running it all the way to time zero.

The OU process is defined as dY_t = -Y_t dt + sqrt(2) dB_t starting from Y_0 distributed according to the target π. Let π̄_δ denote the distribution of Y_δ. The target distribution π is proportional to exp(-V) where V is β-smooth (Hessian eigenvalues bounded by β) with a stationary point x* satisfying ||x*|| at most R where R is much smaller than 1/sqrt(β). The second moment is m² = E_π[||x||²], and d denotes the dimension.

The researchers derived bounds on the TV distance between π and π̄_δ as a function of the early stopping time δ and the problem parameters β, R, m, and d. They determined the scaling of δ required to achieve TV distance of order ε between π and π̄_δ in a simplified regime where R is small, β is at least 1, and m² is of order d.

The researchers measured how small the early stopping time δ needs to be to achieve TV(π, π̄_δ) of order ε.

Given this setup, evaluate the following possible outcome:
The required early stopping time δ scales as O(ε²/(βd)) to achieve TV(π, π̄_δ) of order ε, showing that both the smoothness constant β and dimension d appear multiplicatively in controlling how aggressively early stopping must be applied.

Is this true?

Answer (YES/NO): NO